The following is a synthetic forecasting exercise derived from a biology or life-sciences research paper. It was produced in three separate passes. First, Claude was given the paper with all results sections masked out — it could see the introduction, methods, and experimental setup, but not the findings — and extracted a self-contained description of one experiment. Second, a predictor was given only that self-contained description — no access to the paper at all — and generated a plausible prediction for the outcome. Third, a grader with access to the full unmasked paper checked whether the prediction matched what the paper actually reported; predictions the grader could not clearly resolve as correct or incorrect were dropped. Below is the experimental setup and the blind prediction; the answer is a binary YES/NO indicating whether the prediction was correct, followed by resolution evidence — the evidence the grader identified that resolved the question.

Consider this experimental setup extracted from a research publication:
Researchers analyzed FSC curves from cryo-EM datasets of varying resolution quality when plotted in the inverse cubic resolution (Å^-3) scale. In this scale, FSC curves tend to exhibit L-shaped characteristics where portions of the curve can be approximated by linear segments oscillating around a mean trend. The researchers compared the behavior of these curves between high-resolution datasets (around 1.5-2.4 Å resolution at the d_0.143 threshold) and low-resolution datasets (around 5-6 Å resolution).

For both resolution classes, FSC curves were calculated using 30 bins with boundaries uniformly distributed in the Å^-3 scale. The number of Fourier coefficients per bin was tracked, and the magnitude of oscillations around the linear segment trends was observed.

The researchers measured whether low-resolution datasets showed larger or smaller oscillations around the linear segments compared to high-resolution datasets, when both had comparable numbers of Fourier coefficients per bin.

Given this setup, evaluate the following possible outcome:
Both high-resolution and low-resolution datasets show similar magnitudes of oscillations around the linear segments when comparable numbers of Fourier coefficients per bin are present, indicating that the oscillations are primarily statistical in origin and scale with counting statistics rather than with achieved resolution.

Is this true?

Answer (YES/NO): NO